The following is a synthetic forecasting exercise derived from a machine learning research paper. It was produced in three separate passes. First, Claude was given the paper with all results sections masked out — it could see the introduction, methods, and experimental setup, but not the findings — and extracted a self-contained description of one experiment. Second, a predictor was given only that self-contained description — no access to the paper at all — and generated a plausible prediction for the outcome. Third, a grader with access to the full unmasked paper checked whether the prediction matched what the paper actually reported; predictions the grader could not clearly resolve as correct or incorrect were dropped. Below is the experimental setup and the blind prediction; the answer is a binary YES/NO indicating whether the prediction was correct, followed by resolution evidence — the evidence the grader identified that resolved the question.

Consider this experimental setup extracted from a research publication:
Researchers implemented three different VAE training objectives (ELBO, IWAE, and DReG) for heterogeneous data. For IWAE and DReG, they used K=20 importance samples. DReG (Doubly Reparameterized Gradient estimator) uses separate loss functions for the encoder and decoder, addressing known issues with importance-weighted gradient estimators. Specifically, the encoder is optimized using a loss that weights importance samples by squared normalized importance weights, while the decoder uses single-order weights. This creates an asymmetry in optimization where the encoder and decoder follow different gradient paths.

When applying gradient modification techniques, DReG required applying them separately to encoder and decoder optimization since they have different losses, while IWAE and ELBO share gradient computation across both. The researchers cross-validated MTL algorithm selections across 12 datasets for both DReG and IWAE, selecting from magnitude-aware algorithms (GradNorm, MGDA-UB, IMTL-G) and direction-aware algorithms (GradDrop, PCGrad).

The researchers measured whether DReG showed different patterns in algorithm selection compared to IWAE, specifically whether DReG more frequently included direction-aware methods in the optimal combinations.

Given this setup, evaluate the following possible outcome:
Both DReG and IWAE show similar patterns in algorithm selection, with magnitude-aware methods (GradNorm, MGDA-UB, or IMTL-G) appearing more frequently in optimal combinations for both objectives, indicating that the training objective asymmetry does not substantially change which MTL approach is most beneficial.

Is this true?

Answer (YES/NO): NO